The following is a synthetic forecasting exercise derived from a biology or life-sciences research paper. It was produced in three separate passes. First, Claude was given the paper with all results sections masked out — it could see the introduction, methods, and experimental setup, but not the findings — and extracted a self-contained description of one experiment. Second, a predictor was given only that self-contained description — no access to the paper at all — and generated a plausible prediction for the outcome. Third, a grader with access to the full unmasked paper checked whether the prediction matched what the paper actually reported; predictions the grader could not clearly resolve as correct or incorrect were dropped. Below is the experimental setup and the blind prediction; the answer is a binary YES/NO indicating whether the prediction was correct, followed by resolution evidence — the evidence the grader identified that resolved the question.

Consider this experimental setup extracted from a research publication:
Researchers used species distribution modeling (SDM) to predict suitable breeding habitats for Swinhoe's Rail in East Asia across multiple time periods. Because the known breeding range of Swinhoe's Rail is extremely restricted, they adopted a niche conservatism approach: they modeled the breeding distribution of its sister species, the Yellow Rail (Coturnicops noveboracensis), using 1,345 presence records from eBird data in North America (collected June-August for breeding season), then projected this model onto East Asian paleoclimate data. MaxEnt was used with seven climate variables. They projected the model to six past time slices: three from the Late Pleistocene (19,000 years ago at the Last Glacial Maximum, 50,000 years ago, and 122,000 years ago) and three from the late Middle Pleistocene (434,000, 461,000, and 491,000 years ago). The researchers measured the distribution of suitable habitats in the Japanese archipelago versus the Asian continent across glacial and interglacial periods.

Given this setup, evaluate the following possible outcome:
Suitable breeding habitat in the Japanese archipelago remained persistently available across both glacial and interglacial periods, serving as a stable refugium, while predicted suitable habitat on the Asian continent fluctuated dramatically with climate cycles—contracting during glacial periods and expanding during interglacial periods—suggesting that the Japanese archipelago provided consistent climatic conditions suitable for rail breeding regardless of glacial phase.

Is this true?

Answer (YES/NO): NO